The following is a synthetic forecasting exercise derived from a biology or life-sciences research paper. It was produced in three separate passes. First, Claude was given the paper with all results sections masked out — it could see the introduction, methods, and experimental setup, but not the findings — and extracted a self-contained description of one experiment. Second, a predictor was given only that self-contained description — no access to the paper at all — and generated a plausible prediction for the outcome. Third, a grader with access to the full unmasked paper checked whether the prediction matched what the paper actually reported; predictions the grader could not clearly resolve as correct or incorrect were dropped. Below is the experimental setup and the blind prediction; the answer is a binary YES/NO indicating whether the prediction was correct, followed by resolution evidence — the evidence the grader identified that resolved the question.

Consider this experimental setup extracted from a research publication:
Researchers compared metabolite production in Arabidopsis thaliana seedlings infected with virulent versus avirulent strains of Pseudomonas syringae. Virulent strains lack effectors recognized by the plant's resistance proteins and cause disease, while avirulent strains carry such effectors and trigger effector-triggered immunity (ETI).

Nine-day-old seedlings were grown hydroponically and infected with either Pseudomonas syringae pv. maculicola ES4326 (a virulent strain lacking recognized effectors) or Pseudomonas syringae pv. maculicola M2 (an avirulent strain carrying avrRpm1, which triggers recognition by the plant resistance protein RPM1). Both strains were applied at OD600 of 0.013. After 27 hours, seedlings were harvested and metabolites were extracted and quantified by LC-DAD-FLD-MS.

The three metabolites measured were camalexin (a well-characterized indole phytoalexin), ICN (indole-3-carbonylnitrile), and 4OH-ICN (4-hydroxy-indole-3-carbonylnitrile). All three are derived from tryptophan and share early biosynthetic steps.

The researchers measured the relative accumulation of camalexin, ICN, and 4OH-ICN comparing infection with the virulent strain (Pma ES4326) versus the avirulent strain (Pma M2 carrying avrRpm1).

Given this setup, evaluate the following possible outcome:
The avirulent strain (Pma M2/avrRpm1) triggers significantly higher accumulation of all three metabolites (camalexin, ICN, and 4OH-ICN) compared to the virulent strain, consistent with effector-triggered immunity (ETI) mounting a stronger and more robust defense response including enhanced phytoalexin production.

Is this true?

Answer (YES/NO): YES